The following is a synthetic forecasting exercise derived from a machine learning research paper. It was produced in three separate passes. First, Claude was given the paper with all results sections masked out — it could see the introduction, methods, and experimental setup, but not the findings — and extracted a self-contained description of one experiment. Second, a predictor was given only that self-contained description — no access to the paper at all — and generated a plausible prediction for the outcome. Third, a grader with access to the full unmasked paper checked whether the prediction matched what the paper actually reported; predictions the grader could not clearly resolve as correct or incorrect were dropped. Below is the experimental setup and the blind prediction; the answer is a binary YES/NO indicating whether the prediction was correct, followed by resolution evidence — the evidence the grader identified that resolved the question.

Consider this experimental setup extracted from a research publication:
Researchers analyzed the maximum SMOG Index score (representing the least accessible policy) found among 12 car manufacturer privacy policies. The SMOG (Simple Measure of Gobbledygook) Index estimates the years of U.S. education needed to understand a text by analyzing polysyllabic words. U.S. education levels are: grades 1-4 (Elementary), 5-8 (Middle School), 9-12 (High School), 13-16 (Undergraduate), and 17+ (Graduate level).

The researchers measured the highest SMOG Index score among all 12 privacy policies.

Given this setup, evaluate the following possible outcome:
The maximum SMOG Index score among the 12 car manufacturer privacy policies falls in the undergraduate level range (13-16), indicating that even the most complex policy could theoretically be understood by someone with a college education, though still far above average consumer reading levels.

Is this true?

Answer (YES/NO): NO